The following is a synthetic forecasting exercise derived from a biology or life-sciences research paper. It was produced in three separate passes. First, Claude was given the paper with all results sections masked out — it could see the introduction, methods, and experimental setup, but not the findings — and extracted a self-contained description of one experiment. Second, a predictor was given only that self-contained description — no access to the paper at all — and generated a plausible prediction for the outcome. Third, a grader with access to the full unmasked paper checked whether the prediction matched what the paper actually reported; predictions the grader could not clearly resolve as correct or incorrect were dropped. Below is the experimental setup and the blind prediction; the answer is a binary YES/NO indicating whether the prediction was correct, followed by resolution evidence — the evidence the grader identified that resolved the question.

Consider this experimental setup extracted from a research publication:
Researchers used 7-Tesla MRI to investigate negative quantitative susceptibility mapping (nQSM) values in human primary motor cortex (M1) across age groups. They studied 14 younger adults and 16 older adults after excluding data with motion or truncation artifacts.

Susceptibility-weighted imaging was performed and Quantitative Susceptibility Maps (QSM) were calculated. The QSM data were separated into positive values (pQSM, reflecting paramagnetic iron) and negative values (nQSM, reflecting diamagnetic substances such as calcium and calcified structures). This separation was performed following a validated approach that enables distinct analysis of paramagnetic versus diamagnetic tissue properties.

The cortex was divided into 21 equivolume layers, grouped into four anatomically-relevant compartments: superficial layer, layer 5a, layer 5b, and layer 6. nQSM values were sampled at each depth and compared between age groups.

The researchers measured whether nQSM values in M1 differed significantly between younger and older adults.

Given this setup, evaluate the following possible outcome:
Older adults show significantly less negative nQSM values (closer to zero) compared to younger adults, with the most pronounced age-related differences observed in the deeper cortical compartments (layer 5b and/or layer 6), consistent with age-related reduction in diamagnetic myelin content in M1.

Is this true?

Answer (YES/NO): NO